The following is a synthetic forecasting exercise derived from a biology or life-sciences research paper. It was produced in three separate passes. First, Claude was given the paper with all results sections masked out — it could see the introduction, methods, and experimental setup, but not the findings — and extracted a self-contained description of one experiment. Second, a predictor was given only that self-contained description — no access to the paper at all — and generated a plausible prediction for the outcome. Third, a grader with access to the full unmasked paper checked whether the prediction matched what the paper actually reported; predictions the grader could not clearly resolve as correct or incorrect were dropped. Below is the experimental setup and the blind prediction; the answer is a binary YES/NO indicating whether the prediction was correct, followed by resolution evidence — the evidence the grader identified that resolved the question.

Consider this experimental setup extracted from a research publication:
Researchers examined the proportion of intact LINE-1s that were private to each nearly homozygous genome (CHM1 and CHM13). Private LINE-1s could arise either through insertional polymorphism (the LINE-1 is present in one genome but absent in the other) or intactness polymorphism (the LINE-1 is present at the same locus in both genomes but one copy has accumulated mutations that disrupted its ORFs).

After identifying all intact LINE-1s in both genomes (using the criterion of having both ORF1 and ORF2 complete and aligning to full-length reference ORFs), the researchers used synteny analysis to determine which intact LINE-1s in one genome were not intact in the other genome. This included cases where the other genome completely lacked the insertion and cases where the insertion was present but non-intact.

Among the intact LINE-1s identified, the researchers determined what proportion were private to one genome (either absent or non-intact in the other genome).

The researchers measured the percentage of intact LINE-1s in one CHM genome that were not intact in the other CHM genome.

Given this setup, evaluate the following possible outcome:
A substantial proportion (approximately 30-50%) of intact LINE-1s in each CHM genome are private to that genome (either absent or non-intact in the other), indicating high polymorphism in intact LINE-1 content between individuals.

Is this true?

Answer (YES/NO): YES